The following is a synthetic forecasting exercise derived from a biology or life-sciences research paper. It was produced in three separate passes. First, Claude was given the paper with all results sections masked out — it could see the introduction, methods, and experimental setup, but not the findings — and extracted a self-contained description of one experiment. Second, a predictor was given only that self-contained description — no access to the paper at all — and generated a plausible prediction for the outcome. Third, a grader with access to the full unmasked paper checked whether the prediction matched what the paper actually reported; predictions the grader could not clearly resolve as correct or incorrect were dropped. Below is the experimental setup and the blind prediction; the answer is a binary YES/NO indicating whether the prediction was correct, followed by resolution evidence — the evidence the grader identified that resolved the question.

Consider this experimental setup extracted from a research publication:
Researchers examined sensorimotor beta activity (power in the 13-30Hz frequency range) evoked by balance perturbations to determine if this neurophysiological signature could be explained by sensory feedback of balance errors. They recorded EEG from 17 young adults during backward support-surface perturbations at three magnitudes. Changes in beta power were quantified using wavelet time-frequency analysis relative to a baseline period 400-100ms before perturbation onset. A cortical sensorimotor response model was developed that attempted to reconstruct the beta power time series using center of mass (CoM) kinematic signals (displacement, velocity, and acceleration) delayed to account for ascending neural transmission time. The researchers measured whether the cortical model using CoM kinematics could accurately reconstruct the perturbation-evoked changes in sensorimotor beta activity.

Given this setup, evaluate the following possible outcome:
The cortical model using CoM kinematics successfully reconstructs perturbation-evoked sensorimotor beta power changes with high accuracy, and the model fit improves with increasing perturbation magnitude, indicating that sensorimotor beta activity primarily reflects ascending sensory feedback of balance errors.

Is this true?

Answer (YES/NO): NO